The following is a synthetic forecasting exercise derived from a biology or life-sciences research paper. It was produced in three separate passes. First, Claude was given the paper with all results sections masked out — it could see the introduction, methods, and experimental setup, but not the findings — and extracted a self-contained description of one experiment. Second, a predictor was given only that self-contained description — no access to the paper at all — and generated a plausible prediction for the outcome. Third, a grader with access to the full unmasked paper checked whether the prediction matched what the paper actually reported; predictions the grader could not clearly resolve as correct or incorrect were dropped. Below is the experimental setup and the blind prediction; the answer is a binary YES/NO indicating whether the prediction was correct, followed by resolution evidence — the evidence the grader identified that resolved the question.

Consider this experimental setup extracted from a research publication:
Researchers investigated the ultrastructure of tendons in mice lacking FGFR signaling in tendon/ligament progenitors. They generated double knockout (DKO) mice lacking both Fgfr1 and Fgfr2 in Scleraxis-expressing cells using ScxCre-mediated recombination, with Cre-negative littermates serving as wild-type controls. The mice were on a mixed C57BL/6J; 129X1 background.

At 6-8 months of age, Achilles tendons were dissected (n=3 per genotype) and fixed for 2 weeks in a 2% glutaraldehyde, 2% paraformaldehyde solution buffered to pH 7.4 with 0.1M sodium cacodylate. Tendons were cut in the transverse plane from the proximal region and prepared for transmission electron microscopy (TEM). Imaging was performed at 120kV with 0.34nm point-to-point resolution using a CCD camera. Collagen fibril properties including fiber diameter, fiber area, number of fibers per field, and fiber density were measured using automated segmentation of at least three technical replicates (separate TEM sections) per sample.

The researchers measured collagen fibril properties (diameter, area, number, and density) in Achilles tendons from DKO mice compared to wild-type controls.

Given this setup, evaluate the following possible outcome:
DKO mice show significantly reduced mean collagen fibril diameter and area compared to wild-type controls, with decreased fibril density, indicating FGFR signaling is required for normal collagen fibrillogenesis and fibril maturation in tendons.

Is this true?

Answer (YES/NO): NO